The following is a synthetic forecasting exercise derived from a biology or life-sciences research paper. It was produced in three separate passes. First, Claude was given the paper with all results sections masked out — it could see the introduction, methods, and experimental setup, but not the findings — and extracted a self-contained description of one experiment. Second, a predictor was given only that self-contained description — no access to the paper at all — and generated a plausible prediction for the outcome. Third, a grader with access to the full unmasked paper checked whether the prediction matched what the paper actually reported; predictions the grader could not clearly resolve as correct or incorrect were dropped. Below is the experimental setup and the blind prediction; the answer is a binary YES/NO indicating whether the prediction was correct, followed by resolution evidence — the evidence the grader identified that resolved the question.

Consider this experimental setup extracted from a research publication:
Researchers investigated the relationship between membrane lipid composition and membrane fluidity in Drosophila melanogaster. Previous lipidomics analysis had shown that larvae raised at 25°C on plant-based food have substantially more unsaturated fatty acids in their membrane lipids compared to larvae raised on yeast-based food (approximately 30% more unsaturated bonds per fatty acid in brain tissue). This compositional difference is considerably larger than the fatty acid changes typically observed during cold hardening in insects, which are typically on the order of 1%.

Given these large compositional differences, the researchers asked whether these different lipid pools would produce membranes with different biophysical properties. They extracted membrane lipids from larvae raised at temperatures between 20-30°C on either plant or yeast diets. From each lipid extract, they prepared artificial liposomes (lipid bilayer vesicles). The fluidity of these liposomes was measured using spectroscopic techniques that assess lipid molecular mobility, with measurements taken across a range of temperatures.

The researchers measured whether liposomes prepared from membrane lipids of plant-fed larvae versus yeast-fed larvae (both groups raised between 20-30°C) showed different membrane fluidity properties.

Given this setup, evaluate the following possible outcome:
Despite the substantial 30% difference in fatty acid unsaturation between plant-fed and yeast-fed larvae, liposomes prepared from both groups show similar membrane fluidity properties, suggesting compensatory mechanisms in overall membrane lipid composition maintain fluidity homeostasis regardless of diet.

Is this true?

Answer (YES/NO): YES